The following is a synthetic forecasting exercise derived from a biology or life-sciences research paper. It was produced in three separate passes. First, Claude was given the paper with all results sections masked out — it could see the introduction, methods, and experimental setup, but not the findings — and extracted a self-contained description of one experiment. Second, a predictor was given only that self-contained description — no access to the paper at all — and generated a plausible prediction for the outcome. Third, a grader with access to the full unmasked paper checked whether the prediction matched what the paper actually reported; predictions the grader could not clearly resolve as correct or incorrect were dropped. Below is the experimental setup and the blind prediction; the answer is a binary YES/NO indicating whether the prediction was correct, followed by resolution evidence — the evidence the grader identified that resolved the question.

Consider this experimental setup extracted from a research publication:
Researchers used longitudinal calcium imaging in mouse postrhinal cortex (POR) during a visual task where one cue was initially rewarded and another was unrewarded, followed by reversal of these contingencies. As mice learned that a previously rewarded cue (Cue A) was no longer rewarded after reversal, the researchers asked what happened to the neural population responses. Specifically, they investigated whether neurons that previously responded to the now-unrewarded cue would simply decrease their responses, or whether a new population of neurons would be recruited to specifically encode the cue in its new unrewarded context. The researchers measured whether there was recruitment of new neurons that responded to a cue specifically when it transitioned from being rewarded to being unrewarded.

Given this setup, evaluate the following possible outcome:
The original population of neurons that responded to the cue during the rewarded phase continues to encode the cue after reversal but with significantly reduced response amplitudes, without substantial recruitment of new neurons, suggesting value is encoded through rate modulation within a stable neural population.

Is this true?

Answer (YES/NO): NO